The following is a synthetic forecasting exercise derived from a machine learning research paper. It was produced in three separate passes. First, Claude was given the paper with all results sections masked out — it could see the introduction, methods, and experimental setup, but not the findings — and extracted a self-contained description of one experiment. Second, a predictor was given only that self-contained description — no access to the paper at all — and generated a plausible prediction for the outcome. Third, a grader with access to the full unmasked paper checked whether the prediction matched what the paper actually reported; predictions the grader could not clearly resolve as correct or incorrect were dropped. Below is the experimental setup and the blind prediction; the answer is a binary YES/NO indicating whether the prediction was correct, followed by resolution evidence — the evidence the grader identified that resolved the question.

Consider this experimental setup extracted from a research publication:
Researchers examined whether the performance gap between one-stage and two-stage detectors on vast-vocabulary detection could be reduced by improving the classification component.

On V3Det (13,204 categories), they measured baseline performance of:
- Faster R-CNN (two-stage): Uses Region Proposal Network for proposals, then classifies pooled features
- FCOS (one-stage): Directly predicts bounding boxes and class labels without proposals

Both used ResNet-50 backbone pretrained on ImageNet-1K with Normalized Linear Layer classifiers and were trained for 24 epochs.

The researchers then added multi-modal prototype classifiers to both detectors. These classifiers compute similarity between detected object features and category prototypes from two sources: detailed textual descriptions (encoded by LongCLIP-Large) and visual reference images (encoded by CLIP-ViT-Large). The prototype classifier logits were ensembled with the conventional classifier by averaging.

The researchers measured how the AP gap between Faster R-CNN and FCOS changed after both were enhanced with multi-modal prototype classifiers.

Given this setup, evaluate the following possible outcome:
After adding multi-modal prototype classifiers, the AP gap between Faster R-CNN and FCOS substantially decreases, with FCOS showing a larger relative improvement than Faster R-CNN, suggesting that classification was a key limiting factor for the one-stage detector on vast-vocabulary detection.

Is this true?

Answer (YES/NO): YES